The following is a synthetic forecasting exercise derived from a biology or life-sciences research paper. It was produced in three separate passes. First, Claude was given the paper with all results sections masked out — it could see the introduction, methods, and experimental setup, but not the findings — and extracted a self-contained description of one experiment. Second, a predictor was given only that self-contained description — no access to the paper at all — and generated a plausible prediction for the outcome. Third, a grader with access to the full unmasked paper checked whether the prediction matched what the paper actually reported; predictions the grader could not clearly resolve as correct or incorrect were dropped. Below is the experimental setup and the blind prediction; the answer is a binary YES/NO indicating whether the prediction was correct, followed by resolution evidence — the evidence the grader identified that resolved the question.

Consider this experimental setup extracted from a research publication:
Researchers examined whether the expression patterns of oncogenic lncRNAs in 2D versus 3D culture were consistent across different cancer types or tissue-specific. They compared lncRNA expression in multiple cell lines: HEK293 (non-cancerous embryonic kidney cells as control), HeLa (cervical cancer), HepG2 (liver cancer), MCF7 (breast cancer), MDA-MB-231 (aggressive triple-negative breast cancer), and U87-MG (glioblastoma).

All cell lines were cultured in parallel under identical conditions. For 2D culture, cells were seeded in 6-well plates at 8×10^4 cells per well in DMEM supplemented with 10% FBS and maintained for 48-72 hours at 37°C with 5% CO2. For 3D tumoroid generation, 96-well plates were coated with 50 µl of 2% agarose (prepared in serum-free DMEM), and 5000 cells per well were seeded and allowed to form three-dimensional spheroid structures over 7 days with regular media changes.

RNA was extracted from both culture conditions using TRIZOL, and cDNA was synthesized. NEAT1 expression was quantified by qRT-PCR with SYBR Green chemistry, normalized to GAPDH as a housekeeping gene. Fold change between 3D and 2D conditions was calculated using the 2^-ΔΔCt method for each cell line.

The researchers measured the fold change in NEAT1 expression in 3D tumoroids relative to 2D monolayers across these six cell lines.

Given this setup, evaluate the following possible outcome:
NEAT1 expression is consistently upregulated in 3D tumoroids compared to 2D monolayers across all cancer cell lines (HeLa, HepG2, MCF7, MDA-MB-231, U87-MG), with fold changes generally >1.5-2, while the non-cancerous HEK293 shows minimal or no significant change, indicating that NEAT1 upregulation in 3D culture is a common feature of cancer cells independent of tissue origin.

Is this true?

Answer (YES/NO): NO